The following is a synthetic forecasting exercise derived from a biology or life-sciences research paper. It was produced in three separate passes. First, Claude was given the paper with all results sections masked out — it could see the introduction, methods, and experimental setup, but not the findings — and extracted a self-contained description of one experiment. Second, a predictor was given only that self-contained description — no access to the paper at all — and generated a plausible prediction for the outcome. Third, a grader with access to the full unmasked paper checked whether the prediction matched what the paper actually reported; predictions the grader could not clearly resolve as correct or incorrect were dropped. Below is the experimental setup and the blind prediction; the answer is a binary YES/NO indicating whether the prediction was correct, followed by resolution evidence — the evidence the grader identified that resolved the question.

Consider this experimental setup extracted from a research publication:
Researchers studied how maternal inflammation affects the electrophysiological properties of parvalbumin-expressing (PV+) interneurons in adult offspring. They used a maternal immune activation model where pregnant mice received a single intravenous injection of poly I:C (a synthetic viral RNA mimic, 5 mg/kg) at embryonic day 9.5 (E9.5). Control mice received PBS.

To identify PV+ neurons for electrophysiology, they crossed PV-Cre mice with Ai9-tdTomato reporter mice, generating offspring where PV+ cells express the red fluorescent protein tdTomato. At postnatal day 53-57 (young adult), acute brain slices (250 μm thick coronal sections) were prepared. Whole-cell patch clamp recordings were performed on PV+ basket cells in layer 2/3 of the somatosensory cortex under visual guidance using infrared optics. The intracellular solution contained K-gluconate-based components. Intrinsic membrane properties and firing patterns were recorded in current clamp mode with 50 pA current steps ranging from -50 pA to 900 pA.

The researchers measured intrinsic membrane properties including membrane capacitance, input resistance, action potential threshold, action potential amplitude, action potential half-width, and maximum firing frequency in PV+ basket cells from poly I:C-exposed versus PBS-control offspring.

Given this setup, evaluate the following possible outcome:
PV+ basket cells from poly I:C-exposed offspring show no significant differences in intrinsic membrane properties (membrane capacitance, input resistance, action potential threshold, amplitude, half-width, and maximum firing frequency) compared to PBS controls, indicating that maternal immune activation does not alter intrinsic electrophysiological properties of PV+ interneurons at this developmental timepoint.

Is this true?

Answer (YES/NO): NO